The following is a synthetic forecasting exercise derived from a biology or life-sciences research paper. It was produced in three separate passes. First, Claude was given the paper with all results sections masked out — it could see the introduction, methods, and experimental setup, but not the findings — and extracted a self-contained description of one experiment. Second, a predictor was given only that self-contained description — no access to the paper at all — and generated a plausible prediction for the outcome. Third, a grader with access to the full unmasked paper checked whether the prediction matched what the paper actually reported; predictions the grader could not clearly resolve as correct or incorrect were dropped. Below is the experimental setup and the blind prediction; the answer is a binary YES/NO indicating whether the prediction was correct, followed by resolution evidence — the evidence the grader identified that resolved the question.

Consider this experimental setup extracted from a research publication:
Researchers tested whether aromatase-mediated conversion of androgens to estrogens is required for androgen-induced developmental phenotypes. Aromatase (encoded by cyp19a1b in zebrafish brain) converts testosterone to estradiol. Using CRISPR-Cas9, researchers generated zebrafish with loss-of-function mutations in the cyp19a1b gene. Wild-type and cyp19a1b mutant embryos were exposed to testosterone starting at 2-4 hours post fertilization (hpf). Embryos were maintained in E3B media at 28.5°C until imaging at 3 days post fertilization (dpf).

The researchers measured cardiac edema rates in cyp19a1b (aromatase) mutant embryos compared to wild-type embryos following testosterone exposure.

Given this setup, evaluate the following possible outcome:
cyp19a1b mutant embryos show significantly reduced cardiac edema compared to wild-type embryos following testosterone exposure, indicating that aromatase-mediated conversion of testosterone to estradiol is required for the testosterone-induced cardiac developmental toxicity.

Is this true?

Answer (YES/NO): NO